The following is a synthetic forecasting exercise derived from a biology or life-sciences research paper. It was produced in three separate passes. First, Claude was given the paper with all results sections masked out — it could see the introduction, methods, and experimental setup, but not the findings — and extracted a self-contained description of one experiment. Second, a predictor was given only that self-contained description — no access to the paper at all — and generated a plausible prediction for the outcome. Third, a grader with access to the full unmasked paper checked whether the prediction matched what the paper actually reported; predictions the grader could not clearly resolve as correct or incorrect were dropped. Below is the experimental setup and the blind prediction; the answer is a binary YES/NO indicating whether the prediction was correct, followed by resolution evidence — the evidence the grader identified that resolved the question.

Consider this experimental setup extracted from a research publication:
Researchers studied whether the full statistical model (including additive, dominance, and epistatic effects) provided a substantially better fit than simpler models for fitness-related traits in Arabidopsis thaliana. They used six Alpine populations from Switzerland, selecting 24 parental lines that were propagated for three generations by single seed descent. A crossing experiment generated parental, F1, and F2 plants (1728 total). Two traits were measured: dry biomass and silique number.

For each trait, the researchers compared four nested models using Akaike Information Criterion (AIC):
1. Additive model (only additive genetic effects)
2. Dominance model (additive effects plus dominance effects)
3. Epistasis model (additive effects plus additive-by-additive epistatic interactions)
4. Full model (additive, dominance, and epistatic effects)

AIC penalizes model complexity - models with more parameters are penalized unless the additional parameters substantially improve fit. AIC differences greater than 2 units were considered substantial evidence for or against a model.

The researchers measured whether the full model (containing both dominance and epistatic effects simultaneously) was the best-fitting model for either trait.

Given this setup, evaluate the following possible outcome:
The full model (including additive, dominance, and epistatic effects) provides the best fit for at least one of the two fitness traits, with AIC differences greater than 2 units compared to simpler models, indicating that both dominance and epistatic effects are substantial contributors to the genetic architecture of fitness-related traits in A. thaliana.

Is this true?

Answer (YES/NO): NO